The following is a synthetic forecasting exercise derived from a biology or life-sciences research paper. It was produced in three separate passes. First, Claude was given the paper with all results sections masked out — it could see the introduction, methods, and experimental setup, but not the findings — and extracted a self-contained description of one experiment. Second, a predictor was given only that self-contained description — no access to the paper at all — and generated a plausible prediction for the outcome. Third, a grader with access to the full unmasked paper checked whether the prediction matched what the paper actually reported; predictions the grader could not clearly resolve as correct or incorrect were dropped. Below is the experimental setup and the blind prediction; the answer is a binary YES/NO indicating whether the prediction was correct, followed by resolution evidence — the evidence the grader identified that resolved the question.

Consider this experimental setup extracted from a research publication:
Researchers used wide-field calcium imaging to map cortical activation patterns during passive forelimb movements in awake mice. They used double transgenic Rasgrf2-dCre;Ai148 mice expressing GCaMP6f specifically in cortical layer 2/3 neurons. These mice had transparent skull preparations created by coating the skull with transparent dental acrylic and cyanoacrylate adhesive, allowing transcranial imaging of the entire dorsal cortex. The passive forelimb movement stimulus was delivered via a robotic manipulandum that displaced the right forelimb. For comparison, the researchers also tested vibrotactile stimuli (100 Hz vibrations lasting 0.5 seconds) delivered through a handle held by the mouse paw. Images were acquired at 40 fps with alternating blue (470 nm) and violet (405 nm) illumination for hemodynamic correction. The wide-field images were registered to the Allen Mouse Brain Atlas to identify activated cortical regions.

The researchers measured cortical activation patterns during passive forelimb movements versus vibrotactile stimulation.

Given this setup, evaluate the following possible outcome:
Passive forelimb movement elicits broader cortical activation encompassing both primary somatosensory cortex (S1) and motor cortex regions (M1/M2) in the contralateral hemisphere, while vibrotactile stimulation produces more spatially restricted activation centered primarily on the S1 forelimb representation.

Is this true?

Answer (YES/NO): YES